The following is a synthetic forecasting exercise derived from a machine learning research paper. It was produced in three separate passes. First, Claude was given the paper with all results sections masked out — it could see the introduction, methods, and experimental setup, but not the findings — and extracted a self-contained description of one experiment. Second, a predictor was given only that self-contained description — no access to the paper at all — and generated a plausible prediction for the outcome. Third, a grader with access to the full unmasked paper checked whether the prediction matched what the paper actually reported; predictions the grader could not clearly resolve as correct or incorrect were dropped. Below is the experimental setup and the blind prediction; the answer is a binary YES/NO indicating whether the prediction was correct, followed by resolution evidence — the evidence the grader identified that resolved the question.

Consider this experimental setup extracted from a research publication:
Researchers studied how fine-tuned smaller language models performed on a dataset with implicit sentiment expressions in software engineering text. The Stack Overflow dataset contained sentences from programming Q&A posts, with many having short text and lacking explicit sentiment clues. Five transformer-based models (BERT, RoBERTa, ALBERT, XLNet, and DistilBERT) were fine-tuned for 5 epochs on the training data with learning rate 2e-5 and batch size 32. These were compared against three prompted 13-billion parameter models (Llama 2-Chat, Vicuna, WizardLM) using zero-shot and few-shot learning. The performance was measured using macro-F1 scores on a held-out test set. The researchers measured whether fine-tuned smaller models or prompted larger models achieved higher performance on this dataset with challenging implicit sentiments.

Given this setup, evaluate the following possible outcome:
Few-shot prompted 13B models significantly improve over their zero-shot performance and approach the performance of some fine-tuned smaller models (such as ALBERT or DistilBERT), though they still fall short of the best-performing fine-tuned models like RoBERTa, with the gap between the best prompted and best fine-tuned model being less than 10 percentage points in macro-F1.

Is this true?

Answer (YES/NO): NO